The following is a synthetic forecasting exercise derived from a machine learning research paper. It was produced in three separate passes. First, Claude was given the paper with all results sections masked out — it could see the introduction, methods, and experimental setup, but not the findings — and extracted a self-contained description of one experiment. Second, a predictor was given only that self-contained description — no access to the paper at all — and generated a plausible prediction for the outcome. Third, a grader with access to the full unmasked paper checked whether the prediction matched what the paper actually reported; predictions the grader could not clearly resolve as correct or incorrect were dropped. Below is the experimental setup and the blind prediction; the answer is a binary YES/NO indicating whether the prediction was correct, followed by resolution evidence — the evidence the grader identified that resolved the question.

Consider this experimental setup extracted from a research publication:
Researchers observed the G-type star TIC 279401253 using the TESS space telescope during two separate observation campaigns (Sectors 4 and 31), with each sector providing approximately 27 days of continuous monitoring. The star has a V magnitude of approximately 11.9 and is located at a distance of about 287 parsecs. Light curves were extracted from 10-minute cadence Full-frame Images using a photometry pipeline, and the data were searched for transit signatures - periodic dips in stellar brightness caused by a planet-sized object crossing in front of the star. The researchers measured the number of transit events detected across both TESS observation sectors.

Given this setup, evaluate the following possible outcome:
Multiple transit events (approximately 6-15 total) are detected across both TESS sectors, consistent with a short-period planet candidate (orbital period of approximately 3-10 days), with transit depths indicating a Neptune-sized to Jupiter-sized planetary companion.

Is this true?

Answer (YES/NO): NO